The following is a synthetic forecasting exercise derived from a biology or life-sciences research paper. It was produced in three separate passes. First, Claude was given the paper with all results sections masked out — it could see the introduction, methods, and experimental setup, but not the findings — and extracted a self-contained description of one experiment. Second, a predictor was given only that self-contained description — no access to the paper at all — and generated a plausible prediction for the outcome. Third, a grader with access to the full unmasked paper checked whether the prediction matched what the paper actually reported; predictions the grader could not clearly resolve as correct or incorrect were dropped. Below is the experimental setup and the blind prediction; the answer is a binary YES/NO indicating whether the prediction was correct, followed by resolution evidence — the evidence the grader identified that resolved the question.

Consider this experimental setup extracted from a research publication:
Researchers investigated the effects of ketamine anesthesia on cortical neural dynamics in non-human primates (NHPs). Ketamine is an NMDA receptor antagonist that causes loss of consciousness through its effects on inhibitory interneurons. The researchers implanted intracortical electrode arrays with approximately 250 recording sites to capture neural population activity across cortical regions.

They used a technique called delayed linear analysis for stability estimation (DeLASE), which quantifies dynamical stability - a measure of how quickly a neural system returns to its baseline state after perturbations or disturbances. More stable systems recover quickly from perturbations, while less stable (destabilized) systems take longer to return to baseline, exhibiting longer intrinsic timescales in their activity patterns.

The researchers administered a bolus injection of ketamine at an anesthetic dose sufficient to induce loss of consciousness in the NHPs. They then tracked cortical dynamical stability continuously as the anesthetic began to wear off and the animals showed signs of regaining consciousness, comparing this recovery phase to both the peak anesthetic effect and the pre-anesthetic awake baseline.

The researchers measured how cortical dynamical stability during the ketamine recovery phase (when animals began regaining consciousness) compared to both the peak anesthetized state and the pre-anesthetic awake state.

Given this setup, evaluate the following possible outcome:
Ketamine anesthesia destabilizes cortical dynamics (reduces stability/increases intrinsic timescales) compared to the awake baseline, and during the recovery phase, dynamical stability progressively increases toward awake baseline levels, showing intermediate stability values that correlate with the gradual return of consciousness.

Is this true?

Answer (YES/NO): NO